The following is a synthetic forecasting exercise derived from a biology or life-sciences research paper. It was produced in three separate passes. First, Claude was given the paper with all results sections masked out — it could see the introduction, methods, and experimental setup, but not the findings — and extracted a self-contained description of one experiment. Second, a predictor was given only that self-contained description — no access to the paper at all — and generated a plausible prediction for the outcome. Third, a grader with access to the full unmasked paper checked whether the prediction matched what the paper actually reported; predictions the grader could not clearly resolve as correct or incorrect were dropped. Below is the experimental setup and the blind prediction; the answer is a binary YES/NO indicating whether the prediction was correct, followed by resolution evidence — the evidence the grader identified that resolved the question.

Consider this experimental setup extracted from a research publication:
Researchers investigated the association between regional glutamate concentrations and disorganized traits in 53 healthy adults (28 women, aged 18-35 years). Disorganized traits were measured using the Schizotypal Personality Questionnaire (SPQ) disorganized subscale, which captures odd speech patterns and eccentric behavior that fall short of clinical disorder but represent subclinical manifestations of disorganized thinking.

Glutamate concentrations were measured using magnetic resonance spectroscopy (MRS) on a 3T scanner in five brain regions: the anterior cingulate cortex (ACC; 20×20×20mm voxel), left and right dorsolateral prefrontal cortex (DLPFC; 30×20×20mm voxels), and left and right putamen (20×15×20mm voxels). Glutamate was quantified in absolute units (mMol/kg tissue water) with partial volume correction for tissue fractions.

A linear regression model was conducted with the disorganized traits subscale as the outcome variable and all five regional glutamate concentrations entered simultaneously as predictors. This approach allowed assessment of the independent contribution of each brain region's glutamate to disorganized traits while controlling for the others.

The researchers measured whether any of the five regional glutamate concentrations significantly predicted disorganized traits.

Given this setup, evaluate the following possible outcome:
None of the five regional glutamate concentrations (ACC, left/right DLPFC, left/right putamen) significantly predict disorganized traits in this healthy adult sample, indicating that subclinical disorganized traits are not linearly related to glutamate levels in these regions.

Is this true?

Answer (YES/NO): YES